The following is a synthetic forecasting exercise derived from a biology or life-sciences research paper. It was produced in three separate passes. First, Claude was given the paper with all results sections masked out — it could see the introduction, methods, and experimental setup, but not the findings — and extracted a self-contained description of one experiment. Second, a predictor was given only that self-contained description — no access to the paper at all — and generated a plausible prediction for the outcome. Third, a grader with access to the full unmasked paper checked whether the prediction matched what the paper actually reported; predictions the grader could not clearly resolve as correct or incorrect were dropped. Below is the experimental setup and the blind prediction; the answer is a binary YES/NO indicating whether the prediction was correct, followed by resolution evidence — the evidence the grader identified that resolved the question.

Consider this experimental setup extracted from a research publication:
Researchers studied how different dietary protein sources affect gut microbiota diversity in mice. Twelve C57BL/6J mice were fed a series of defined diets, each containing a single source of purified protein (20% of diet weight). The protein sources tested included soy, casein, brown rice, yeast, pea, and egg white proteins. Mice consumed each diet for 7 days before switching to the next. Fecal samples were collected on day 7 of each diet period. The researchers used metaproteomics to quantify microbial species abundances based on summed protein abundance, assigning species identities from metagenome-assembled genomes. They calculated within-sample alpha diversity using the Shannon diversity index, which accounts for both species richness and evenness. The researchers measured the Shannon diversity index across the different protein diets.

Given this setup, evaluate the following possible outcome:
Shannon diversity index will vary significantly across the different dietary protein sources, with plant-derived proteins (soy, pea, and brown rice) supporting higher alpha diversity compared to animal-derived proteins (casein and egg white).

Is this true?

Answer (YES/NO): NO